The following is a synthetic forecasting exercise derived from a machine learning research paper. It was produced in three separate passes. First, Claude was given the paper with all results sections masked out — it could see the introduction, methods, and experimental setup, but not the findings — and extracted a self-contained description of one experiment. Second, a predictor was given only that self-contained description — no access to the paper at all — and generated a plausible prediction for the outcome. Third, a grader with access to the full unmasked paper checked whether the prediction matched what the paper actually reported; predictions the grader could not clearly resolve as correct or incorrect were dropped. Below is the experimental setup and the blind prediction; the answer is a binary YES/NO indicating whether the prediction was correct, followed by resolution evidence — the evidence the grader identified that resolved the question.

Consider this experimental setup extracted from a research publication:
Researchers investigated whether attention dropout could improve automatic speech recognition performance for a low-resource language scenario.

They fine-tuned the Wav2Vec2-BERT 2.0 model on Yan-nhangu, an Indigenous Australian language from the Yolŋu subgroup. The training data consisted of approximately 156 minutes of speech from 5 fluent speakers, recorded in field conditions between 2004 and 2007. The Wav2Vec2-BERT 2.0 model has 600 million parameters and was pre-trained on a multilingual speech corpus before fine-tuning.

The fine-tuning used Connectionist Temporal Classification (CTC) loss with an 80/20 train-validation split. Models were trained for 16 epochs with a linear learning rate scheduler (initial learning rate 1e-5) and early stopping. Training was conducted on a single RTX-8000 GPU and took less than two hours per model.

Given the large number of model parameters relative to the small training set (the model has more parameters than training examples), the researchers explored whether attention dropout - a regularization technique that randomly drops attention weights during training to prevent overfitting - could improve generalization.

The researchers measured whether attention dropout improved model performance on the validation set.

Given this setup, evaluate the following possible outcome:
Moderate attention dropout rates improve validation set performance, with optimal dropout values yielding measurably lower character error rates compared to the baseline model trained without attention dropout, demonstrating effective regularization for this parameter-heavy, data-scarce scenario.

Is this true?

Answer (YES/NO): NO